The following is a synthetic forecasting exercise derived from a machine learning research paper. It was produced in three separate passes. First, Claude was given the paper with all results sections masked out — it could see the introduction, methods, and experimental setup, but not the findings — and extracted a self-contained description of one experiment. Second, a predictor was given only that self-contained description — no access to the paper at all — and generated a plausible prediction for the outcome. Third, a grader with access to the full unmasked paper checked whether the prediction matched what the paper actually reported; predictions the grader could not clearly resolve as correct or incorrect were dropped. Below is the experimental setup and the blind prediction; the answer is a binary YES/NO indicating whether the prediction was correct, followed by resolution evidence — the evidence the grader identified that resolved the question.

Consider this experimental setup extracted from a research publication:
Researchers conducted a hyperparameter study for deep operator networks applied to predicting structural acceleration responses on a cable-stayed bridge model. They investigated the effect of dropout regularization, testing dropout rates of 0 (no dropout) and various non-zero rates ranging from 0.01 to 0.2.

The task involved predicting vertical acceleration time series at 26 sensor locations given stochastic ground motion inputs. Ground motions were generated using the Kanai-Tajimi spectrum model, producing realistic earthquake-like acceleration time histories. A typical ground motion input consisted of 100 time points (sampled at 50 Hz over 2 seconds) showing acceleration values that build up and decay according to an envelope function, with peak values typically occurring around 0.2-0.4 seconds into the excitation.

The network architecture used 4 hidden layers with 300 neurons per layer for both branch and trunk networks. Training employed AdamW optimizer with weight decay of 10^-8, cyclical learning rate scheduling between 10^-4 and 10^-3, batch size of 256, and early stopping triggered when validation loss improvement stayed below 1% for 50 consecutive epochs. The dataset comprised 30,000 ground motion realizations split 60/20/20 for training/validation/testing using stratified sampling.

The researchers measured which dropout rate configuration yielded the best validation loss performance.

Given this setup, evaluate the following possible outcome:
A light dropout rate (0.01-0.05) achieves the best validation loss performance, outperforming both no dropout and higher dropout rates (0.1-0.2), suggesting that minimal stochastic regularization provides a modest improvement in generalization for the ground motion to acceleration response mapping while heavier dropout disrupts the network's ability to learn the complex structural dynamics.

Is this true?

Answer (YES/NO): NO